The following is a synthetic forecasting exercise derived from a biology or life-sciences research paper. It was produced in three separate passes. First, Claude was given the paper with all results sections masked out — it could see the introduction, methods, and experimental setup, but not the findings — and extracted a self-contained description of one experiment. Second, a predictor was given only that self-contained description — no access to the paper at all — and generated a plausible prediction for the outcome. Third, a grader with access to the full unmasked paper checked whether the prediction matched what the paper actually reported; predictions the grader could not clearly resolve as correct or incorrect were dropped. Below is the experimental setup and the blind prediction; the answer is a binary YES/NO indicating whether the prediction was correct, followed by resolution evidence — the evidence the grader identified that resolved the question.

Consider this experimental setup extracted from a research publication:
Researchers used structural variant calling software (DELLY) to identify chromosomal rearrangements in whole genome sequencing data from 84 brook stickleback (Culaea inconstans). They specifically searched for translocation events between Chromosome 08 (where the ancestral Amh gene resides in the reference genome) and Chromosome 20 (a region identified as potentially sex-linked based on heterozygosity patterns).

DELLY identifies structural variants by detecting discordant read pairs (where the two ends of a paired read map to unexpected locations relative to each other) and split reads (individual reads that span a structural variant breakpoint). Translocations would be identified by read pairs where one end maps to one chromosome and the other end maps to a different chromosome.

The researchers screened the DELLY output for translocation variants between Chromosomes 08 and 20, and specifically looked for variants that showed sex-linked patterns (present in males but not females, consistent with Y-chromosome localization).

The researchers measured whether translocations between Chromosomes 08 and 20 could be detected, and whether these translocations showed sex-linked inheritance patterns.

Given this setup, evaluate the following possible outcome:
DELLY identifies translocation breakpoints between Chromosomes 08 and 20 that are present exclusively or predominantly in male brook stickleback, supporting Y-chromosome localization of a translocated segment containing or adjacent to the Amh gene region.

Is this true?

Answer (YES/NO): NO